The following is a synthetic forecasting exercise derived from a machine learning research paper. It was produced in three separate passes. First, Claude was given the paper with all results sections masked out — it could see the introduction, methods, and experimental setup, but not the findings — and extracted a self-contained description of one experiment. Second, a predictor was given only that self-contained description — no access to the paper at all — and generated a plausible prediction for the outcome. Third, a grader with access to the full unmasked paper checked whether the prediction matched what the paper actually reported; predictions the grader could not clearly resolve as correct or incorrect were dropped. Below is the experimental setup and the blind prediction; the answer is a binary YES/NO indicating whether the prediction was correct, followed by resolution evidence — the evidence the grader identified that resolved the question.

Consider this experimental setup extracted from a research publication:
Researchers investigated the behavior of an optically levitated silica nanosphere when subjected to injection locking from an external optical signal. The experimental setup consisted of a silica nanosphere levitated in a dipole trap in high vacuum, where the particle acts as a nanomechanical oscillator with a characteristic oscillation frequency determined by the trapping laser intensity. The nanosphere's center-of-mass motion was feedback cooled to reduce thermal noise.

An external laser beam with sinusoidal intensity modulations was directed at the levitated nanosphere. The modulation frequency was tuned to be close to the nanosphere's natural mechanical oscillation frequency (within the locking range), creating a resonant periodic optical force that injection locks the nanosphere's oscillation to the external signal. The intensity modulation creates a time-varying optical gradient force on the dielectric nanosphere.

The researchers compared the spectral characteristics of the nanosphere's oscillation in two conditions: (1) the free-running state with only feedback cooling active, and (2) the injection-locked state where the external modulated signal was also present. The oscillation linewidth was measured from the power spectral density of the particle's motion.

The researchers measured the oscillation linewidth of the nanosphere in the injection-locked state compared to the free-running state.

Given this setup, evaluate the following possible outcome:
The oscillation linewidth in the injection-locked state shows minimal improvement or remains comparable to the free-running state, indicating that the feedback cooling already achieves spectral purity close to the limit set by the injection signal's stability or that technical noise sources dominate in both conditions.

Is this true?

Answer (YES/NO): NO